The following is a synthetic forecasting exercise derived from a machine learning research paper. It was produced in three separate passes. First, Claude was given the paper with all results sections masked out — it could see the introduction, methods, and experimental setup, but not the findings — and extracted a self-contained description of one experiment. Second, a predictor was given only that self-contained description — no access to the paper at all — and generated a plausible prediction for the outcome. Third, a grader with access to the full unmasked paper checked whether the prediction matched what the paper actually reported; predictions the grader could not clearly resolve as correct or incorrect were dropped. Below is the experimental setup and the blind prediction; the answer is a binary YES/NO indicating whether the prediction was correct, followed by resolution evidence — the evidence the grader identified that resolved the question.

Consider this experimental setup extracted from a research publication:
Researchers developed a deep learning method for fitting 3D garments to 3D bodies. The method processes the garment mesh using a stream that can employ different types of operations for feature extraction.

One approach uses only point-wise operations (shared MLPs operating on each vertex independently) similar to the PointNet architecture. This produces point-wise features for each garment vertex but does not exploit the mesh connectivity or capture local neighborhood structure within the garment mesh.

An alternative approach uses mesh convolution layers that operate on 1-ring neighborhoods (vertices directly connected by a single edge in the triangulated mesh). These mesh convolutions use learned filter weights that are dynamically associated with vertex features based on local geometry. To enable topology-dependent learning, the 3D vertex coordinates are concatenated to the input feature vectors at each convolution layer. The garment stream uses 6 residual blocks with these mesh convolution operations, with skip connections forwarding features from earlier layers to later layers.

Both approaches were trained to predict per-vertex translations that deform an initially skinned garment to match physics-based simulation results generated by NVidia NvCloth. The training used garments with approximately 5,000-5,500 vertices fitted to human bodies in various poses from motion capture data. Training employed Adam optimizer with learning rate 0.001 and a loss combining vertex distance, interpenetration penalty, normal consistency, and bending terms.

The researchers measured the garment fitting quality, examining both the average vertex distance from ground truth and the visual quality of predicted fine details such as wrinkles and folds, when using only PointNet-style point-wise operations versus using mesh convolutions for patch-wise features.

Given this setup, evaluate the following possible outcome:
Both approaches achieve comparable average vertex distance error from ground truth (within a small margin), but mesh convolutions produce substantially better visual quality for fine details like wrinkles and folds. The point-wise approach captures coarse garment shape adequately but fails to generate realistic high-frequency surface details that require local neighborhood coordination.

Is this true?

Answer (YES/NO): NO